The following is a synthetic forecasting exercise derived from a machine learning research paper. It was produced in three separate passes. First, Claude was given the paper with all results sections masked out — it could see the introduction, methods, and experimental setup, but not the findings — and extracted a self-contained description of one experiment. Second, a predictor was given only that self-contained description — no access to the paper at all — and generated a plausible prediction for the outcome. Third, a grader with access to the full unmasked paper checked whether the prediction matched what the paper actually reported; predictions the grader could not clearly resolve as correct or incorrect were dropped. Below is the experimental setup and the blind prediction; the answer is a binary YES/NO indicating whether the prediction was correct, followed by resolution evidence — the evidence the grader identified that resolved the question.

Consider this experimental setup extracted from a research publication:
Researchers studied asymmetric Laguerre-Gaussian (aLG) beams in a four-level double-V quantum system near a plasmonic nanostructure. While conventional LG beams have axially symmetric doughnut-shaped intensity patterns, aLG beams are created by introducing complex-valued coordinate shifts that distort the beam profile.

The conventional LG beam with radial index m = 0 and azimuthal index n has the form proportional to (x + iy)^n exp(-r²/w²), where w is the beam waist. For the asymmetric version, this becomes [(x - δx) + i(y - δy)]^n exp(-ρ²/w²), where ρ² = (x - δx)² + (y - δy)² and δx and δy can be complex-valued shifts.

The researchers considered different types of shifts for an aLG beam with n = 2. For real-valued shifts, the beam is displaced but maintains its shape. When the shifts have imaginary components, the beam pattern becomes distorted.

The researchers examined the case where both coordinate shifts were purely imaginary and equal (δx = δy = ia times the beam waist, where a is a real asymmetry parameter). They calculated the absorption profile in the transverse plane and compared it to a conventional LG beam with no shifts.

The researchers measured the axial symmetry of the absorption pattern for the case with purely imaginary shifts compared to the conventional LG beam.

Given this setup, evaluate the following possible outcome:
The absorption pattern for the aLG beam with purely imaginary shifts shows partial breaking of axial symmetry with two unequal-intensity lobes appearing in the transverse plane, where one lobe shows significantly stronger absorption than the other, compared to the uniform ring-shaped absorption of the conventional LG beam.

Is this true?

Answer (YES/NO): NO